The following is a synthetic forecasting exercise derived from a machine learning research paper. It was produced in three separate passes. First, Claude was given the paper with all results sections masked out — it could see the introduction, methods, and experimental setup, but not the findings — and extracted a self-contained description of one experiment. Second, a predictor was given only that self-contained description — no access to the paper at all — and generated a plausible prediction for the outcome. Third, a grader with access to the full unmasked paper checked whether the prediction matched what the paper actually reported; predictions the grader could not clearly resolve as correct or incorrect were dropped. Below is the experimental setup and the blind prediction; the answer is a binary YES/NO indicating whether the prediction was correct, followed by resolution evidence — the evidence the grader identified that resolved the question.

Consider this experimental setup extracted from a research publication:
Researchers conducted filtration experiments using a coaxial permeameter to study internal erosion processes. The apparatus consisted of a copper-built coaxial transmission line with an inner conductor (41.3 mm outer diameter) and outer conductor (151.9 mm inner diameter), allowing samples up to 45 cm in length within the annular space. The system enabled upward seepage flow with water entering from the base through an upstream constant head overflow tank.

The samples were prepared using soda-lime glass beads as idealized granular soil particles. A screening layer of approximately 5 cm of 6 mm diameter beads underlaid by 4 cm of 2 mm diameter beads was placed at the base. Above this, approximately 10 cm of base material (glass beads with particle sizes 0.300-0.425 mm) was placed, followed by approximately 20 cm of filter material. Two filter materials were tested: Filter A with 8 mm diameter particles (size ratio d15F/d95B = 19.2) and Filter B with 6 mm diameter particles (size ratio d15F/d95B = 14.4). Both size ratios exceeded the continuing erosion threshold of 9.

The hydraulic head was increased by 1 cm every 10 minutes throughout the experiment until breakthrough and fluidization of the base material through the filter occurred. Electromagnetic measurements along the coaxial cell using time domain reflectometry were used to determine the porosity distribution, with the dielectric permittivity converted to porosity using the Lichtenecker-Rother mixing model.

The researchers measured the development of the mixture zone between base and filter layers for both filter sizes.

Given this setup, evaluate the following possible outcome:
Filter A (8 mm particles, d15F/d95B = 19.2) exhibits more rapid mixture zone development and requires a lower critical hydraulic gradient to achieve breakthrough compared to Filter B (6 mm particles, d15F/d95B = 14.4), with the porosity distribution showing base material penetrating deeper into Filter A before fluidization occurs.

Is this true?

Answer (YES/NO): NO